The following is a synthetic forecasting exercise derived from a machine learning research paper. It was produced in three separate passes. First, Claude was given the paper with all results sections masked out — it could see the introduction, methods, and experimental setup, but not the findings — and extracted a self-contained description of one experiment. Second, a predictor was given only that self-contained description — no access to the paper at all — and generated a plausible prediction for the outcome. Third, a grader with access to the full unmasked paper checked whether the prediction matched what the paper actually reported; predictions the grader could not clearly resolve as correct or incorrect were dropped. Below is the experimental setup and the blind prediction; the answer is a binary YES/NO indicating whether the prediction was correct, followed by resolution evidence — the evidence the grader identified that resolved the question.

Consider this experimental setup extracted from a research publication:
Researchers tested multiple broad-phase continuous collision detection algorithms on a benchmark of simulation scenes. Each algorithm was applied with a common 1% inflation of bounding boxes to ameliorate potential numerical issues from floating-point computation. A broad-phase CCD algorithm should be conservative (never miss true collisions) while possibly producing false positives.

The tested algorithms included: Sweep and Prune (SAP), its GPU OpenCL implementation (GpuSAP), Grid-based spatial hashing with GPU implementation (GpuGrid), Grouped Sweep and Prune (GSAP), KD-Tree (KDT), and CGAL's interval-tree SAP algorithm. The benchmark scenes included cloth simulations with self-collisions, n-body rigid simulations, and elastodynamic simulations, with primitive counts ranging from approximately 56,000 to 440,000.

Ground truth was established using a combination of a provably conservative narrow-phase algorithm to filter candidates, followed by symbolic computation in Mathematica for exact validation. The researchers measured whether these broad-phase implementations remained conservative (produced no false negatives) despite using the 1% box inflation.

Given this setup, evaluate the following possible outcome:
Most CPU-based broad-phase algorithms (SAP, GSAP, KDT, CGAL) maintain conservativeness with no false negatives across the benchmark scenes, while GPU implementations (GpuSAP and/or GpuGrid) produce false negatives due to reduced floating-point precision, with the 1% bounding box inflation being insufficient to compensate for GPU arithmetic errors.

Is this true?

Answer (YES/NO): NO